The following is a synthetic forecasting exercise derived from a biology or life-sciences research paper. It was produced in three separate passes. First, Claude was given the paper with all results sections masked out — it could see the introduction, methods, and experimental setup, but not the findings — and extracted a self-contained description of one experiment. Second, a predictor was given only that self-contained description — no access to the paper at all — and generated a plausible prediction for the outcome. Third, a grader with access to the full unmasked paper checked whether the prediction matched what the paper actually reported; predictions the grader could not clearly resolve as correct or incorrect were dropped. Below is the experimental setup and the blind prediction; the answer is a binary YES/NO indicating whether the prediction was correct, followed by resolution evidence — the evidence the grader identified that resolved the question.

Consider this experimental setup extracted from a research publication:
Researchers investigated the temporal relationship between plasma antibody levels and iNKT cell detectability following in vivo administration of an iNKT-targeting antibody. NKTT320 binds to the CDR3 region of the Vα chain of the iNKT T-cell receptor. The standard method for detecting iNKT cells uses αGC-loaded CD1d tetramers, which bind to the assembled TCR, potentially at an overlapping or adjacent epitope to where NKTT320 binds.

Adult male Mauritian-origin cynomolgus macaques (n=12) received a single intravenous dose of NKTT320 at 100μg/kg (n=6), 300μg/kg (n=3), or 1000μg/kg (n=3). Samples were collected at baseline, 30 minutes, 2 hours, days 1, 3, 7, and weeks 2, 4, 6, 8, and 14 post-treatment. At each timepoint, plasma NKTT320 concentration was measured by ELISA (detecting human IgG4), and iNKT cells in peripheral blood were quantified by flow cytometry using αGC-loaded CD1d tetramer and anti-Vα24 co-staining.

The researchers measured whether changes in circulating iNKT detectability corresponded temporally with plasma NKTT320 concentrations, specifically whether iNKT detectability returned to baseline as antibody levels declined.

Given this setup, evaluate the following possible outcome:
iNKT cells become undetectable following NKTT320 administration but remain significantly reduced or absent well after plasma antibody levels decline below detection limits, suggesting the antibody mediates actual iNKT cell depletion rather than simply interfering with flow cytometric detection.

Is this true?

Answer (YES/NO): NO